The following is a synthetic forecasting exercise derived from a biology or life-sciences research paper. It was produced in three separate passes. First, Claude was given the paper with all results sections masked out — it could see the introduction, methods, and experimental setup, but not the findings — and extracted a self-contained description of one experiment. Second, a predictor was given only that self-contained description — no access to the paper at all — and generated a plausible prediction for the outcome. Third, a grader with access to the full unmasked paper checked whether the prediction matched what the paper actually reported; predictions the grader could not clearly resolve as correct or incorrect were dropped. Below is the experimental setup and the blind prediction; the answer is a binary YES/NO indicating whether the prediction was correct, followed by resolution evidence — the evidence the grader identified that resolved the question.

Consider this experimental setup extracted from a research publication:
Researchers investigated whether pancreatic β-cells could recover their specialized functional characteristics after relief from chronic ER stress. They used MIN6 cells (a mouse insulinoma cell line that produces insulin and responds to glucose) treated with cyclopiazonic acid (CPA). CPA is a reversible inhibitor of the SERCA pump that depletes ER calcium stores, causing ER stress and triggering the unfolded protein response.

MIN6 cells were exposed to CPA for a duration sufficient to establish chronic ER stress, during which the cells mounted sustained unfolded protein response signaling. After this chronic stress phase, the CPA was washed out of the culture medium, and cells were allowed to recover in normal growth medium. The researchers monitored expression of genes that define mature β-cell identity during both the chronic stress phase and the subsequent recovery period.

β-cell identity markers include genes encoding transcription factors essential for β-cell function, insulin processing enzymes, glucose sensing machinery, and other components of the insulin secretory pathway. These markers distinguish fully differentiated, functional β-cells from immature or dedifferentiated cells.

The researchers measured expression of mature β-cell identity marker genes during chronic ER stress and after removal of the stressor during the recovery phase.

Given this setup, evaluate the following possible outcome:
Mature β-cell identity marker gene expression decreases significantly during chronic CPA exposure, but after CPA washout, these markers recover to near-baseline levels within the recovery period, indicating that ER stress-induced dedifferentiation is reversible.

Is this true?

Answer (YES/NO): YES